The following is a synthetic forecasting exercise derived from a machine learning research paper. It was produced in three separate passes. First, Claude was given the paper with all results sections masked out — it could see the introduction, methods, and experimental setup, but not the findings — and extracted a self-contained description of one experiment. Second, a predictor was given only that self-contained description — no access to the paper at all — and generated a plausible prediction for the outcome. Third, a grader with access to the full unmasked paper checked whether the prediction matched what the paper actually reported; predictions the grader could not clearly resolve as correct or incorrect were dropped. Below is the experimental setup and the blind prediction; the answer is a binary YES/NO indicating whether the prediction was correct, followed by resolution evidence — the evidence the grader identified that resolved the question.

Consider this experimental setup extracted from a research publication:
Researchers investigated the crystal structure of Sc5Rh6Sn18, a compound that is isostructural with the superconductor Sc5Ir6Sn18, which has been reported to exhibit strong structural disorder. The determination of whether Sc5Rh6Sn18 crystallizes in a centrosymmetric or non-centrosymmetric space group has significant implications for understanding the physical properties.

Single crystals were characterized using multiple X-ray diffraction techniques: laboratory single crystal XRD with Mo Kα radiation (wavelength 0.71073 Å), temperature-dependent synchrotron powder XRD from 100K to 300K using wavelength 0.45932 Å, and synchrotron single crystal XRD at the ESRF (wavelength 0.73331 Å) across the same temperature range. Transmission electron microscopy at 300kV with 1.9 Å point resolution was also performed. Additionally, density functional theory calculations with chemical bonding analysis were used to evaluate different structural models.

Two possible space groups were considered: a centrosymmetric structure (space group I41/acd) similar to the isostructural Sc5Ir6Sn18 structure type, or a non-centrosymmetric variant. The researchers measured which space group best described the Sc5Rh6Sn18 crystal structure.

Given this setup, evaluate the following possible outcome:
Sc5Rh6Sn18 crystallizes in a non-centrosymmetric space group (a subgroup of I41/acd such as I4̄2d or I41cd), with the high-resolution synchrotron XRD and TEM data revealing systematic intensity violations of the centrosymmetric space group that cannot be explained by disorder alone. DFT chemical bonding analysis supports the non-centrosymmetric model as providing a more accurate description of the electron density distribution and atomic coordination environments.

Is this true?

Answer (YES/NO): NO